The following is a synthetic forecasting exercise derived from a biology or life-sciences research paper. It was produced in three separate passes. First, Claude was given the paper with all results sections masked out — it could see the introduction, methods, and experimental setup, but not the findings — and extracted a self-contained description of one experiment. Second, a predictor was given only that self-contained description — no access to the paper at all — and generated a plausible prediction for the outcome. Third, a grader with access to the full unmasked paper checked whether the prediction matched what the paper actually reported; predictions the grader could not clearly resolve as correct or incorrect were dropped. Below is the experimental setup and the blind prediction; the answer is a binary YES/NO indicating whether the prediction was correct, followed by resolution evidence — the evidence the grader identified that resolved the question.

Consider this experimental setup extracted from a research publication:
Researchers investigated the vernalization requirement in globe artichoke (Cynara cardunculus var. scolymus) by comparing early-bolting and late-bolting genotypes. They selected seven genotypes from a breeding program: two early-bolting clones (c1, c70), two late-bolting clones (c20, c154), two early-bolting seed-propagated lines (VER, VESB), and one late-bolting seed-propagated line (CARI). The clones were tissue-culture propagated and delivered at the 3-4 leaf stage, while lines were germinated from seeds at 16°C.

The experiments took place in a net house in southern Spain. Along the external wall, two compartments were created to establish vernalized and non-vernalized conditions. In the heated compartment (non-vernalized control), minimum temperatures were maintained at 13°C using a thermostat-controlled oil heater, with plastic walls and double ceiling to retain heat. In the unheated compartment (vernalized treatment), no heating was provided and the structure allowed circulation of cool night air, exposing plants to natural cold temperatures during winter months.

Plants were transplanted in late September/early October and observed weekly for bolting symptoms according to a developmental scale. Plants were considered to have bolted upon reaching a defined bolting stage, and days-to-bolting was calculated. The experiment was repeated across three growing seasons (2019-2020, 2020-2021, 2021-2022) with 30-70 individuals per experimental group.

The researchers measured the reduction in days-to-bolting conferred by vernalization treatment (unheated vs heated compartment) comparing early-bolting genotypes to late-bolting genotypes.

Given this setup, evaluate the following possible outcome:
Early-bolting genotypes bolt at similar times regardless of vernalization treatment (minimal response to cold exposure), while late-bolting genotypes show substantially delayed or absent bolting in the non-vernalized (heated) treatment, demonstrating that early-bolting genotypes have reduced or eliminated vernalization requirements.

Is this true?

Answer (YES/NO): YES